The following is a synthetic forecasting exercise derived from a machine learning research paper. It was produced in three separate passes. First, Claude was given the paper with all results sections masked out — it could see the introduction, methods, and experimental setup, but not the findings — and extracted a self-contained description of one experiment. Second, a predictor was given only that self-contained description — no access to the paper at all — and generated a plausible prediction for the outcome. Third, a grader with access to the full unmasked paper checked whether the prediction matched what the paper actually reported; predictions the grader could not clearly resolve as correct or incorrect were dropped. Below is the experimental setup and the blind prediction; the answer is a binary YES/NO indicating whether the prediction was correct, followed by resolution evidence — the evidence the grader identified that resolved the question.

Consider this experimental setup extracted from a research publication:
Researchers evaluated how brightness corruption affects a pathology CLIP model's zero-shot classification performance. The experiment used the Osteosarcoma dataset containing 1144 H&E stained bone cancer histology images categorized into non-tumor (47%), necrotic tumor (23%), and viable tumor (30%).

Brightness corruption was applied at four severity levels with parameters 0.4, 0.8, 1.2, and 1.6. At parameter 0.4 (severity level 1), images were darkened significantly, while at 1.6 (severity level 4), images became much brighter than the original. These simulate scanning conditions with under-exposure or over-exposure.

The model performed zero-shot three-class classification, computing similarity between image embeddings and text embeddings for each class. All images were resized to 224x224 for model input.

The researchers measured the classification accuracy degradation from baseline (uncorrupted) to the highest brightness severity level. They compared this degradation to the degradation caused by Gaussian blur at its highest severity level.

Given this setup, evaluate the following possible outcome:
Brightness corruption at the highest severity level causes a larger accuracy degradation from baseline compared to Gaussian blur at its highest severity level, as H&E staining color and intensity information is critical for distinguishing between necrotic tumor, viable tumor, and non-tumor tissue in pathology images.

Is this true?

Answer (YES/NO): YES